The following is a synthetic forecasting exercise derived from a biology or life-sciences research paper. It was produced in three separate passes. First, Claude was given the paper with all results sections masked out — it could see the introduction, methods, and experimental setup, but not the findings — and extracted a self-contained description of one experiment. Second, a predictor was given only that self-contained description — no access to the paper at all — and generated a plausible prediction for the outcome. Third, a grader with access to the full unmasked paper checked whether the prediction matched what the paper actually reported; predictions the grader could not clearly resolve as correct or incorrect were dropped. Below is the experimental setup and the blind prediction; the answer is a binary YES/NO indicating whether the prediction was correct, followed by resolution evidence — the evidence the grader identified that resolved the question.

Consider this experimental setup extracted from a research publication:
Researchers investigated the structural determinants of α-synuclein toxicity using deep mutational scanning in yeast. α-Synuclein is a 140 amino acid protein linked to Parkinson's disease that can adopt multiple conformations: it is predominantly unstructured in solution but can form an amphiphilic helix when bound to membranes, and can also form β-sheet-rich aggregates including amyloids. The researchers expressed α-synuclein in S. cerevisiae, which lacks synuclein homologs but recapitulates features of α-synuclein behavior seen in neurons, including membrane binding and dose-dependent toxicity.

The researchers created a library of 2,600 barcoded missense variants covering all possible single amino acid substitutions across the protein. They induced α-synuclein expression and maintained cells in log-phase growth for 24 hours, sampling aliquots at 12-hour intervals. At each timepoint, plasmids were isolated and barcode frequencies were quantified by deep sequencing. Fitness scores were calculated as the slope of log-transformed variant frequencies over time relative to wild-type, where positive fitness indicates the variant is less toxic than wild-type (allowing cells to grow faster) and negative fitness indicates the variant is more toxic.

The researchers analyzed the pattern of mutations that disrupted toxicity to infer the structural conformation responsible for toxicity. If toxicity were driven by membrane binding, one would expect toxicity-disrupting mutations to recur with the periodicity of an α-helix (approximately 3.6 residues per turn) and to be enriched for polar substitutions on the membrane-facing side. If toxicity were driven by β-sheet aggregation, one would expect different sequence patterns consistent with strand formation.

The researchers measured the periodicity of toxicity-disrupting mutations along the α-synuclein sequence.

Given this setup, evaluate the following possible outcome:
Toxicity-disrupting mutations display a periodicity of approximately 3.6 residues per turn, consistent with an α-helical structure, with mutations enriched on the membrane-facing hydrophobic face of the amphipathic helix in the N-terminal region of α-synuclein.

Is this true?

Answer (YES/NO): YES